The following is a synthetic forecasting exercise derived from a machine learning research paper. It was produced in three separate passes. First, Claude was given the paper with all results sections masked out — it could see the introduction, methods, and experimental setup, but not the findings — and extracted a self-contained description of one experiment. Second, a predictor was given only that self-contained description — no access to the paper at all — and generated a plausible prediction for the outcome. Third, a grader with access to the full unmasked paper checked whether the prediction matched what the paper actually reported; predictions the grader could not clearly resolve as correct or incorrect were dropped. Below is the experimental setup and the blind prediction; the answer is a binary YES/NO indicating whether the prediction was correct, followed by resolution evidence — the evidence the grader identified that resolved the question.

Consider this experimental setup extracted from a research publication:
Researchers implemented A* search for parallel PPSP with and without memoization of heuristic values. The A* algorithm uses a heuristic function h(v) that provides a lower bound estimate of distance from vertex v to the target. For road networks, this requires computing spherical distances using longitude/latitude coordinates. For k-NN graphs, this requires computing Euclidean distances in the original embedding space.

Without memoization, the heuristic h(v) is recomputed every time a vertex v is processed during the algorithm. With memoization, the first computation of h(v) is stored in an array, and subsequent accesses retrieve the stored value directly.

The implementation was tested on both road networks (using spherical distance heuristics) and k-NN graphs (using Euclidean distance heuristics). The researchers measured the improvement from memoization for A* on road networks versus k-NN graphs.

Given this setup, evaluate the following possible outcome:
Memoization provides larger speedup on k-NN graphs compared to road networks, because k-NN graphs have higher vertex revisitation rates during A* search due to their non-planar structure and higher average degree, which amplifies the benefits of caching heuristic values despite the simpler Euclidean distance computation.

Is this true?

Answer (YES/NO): NO